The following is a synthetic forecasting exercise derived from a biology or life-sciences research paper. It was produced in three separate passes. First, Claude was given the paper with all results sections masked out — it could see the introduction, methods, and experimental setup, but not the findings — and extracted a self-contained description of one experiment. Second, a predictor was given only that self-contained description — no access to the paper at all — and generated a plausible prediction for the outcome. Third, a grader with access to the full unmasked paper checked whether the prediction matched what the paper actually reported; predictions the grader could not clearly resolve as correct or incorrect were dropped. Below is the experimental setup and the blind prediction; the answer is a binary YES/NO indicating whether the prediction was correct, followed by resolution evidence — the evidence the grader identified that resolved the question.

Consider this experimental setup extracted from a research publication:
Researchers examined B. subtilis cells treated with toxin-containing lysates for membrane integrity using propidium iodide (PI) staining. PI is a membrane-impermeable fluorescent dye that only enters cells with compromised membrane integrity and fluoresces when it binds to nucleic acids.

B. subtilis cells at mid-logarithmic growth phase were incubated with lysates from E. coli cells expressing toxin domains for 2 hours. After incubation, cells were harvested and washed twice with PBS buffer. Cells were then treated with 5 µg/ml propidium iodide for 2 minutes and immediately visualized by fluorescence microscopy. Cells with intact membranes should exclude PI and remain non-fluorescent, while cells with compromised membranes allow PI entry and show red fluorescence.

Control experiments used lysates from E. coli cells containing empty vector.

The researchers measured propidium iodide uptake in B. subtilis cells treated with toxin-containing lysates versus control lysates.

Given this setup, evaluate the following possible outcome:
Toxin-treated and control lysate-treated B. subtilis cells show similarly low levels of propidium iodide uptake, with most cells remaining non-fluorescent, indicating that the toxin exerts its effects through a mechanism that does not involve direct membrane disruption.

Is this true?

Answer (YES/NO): NO